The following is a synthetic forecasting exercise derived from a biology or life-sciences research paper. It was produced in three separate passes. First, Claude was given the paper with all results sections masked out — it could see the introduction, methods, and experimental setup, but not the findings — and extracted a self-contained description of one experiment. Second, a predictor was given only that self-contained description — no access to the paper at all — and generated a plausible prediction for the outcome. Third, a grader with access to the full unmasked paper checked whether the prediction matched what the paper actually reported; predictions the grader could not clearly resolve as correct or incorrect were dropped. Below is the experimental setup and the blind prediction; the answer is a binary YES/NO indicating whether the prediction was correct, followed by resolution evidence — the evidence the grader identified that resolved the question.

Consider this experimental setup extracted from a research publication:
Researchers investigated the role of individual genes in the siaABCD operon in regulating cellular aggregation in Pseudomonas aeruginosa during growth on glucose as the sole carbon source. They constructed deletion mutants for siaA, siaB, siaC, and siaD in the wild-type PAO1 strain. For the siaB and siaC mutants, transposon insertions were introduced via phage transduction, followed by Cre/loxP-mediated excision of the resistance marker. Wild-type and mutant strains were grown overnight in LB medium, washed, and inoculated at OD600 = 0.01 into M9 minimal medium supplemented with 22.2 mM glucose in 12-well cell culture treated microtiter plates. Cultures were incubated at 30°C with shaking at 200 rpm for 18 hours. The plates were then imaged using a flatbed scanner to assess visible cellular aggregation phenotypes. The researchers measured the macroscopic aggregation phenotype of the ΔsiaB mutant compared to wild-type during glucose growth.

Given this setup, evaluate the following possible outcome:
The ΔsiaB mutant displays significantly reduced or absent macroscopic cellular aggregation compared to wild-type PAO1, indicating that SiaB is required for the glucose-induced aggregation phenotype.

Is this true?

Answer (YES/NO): NO